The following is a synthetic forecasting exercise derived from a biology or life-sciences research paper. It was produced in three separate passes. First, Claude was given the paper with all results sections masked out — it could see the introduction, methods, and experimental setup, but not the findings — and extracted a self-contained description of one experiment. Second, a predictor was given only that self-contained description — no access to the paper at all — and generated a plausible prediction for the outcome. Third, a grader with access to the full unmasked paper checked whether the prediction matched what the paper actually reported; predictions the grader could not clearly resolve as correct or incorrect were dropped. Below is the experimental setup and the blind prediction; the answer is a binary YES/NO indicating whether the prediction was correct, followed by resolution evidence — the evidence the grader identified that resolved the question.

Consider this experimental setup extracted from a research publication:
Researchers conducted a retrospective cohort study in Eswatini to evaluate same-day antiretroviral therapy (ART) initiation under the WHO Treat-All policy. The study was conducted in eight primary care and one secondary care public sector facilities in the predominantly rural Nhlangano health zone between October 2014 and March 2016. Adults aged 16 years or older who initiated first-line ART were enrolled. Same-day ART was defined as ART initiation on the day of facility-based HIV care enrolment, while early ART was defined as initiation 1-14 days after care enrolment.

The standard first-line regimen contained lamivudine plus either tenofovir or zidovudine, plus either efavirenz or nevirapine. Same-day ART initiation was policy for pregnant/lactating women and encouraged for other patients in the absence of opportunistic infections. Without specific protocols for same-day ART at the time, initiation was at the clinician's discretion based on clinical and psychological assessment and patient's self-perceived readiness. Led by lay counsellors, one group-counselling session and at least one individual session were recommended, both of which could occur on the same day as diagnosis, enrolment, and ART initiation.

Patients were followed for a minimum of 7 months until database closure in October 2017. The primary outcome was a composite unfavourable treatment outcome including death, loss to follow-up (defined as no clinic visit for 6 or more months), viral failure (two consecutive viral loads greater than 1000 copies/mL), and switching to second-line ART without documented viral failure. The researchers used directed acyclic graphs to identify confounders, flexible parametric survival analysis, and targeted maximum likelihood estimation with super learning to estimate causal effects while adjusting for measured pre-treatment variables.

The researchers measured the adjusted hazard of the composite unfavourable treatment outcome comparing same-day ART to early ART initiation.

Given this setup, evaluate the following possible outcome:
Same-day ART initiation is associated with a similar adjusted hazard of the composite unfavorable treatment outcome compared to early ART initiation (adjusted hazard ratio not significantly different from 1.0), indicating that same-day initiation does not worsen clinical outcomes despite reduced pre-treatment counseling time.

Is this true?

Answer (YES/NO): NO